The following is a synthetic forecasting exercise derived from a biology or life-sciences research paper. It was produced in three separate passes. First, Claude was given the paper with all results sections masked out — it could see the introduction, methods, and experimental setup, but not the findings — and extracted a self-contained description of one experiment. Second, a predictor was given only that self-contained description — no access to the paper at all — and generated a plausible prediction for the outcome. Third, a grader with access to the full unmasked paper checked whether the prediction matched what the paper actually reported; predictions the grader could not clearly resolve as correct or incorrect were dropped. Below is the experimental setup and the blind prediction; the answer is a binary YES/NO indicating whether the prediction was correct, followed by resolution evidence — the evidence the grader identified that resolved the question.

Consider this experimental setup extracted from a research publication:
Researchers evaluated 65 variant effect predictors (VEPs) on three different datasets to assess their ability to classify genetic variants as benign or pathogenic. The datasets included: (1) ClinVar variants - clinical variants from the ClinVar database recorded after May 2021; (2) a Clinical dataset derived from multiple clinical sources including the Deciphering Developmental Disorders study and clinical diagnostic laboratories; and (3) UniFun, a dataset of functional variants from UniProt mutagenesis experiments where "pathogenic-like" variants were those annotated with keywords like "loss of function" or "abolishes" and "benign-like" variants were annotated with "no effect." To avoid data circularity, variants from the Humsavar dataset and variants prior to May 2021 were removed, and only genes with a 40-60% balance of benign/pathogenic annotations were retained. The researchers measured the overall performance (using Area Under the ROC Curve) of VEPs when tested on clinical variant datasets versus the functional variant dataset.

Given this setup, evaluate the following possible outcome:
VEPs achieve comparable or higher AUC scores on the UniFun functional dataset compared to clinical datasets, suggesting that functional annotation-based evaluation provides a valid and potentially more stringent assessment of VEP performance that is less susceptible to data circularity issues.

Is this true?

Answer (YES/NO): NO